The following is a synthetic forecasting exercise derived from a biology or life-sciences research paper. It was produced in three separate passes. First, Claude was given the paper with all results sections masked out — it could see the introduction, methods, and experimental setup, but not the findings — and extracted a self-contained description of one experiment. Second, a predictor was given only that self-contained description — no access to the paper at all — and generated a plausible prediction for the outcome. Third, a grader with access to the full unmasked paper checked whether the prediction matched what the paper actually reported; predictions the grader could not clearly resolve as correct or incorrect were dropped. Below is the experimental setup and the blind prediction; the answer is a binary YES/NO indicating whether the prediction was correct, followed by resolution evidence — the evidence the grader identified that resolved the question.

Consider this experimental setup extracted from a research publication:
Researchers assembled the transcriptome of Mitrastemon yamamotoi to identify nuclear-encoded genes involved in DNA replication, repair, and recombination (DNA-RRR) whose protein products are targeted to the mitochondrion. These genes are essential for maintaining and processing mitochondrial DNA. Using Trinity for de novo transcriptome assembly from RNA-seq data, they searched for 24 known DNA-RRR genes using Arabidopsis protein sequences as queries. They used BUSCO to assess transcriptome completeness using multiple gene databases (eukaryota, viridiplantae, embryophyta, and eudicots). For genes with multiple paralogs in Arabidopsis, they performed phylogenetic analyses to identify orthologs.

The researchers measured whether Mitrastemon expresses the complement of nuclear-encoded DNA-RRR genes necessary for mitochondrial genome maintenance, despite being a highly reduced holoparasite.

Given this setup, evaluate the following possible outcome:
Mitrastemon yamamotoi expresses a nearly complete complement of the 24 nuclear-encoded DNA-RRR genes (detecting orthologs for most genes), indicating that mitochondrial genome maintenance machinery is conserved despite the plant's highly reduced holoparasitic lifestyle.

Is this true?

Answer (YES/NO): YES